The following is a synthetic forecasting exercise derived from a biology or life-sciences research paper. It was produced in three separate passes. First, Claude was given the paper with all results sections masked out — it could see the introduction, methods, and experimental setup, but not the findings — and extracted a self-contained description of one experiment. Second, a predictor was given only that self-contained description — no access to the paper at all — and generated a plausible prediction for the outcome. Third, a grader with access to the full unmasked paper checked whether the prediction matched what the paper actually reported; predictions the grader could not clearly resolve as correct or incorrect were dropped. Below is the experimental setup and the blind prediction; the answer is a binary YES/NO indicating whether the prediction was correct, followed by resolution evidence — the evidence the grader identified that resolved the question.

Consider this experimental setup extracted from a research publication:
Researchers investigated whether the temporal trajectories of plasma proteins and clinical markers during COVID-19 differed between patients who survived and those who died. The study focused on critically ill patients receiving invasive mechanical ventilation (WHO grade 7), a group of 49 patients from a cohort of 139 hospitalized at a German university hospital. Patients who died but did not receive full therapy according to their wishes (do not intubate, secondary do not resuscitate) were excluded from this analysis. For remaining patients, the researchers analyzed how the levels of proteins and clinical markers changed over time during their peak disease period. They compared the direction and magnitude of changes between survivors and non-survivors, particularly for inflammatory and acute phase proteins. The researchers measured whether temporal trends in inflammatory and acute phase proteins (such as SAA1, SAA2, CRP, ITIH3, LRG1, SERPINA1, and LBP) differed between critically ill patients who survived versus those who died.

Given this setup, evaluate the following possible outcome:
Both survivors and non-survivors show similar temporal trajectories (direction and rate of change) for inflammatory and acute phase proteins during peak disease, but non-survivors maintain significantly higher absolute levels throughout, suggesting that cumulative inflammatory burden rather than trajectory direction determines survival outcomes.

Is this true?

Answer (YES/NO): NO